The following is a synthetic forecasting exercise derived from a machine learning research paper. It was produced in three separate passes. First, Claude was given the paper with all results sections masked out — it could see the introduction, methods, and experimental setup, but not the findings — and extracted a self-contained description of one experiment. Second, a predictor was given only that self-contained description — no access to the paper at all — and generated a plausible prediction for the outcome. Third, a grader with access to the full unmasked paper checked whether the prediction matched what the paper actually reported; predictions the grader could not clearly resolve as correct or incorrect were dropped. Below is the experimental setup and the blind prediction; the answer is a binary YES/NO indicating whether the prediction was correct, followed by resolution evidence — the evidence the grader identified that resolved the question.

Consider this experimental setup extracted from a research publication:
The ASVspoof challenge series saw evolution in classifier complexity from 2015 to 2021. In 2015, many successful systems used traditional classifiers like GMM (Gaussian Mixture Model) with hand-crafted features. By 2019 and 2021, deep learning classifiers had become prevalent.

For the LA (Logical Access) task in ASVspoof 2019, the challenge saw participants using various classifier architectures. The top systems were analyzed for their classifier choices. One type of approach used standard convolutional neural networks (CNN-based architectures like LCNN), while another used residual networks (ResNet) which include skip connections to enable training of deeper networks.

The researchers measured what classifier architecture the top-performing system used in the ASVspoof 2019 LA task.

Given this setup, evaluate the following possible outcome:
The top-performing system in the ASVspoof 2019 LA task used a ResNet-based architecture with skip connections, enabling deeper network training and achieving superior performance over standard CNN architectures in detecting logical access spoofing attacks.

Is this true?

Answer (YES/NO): YES